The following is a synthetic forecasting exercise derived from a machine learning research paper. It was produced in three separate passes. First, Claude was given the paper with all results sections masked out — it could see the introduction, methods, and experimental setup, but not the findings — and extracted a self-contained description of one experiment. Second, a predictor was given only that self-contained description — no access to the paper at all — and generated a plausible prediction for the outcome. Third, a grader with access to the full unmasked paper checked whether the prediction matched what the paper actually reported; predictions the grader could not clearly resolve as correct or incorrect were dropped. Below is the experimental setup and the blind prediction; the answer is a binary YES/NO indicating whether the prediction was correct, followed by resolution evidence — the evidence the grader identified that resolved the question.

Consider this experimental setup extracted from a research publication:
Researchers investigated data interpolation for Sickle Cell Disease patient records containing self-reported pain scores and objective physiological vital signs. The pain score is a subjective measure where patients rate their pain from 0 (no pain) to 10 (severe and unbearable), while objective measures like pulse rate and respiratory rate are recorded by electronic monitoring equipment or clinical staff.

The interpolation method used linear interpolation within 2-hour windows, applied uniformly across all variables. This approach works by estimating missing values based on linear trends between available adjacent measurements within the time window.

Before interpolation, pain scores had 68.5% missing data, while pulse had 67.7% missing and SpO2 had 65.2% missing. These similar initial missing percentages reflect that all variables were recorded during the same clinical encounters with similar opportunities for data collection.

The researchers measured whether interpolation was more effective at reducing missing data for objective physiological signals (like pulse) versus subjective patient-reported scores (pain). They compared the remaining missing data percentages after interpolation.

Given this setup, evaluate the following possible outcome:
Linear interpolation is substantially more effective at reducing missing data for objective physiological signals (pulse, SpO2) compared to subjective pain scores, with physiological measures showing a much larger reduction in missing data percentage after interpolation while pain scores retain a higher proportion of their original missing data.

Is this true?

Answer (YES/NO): YES